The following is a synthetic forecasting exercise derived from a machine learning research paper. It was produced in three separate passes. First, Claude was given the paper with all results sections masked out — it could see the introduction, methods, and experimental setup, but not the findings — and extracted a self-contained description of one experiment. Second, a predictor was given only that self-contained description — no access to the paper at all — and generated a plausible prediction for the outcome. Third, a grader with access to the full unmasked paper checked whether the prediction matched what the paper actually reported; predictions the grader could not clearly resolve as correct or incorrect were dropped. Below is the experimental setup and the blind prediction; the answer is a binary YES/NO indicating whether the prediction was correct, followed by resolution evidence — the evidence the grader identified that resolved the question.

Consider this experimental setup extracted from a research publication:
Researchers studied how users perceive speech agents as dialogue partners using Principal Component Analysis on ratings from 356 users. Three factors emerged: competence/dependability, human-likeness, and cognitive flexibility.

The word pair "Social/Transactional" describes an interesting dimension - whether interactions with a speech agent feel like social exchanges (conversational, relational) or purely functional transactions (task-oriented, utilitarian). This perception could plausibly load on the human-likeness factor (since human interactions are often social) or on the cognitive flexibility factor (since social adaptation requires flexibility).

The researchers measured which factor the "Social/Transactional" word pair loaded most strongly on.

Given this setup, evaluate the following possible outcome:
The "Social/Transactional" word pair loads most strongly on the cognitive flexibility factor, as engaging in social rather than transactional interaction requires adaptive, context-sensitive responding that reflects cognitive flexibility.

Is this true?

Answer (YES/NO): NO